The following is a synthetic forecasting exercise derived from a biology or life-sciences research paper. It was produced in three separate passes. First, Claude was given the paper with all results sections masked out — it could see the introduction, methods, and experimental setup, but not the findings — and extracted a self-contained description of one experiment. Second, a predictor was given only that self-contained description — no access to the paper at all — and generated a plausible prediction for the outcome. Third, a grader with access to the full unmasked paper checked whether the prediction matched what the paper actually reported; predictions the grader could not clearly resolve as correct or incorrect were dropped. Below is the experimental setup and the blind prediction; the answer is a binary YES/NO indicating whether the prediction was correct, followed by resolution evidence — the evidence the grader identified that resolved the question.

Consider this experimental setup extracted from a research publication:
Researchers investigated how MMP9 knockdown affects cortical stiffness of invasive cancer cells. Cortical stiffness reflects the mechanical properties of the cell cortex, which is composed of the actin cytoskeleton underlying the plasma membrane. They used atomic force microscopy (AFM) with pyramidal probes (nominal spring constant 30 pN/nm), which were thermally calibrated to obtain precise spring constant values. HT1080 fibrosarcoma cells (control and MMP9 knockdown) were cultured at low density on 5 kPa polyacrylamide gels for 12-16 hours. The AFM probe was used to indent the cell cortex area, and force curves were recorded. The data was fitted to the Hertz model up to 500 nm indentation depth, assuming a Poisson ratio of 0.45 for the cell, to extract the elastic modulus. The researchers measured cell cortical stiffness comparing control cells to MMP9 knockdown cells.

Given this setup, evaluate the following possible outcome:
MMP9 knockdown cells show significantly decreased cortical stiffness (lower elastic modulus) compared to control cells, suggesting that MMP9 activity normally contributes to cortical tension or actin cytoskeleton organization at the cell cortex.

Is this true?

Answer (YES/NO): YES